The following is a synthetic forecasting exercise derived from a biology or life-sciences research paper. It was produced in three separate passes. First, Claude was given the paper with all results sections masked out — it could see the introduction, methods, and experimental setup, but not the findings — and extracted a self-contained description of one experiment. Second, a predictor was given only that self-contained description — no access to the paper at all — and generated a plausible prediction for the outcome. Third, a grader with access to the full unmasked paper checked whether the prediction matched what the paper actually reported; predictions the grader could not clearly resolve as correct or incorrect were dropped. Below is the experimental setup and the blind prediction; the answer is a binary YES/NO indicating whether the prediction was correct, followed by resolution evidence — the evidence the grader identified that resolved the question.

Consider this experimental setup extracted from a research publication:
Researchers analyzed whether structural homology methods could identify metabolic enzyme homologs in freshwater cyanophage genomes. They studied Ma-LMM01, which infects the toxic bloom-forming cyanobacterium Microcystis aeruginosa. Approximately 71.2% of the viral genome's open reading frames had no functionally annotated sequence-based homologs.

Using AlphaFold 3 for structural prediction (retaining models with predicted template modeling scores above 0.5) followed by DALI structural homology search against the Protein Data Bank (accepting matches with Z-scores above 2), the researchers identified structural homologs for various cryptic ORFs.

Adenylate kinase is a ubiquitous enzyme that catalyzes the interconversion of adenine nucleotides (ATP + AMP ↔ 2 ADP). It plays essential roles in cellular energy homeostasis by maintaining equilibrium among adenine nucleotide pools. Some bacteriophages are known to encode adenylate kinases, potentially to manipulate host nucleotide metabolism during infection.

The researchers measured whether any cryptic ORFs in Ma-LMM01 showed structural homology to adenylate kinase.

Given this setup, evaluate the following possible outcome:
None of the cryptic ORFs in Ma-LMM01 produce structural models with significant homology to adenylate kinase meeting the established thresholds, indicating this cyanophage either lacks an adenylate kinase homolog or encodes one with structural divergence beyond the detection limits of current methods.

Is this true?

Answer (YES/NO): NO